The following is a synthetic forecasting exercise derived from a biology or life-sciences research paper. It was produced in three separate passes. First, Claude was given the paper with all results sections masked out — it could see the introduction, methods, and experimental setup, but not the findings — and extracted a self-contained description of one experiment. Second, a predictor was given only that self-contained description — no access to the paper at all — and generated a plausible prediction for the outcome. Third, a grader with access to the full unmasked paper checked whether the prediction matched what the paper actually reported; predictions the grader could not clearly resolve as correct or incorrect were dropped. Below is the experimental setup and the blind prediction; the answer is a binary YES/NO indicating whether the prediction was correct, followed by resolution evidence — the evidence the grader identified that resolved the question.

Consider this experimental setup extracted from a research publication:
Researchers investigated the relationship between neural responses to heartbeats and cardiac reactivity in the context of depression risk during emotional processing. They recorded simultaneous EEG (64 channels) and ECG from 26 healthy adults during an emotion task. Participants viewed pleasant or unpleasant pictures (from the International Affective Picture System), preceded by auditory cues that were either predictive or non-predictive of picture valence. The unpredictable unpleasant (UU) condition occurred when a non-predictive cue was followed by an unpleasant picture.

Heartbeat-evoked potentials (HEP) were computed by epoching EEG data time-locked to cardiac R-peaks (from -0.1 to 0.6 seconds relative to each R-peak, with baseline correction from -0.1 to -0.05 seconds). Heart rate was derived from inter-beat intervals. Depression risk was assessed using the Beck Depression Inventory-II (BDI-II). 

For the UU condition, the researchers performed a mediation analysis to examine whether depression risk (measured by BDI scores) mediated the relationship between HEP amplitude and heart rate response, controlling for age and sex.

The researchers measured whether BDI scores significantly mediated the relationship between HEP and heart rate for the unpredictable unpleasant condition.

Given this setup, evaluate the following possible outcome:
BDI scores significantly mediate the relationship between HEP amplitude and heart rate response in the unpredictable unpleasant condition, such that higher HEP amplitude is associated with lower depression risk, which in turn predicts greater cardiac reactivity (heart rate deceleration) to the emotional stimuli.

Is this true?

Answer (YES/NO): NO